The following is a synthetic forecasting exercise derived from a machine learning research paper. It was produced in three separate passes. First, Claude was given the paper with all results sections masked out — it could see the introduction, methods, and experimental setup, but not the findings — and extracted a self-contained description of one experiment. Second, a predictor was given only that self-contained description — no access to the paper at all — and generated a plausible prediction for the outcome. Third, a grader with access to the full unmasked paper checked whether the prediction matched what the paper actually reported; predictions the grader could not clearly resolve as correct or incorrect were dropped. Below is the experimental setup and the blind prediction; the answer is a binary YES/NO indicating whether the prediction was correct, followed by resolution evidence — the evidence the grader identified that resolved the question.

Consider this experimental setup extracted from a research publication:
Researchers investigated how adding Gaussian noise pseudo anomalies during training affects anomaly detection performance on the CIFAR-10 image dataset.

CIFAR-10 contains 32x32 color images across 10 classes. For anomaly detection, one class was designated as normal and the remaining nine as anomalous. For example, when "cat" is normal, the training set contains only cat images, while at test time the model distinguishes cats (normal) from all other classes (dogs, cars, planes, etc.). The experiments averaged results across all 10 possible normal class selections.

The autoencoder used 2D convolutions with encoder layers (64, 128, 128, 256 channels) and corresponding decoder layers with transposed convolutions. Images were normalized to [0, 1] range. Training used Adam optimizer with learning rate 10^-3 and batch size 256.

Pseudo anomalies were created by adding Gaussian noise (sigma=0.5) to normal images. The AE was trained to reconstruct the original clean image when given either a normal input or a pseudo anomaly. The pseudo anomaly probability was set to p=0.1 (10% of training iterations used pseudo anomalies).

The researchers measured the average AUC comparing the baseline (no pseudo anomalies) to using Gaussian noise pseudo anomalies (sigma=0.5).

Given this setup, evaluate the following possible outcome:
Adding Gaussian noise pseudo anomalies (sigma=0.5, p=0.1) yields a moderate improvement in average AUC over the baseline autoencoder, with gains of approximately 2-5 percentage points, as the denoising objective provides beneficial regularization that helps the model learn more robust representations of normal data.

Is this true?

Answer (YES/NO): NO